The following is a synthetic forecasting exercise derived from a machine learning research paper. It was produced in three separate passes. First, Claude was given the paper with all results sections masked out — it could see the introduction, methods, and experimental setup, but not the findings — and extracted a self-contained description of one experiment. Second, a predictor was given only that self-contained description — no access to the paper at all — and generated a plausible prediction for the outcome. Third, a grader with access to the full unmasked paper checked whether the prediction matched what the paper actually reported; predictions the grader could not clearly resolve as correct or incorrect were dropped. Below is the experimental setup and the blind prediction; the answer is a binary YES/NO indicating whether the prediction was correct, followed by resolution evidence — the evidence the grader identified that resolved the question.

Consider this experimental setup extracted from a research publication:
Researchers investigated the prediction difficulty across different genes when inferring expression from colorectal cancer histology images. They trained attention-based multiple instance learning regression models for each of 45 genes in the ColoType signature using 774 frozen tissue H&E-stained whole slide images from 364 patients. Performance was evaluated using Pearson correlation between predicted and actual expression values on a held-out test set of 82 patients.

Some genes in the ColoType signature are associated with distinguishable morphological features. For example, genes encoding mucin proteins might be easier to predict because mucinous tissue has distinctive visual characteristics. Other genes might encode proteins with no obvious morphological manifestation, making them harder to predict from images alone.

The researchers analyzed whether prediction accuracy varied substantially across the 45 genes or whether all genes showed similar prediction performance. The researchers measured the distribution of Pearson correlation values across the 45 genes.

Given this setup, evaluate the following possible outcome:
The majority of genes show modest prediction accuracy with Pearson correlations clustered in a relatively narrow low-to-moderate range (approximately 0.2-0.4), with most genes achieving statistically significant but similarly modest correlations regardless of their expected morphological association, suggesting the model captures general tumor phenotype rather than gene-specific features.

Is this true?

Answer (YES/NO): NO